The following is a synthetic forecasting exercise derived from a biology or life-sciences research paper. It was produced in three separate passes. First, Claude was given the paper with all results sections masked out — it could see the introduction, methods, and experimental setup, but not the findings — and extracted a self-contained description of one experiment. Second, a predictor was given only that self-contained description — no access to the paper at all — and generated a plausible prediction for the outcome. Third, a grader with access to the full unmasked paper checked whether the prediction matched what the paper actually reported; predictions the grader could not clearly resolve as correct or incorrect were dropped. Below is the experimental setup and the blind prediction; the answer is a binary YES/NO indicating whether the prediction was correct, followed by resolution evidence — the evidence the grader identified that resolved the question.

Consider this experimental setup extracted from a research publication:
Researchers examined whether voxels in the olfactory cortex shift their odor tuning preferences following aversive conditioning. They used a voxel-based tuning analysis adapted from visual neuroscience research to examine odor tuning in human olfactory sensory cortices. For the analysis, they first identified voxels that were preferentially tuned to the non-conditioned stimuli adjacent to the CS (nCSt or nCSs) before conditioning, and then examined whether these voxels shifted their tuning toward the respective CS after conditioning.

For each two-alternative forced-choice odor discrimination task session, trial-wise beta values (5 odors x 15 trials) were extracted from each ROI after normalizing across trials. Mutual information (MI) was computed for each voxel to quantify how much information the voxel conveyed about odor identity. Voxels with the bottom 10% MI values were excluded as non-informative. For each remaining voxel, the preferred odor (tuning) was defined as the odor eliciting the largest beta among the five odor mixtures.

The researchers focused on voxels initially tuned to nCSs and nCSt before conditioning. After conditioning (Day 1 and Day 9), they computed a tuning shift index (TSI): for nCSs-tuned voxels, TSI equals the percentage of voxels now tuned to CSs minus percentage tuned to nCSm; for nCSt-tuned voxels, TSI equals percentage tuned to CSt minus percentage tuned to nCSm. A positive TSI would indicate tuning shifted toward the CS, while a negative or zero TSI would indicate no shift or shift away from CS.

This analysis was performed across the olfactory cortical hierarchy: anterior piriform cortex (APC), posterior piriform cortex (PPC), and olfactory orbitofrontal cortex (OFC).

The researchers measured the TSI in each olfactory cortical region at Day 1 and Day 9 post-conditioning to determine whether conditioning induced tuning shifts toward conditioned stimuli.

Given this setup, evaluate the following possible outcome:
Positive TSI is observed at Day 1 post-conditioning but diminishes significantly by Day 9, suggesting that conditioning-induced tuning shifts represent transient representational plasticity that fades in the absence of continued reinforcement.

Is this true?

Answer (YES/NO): NO